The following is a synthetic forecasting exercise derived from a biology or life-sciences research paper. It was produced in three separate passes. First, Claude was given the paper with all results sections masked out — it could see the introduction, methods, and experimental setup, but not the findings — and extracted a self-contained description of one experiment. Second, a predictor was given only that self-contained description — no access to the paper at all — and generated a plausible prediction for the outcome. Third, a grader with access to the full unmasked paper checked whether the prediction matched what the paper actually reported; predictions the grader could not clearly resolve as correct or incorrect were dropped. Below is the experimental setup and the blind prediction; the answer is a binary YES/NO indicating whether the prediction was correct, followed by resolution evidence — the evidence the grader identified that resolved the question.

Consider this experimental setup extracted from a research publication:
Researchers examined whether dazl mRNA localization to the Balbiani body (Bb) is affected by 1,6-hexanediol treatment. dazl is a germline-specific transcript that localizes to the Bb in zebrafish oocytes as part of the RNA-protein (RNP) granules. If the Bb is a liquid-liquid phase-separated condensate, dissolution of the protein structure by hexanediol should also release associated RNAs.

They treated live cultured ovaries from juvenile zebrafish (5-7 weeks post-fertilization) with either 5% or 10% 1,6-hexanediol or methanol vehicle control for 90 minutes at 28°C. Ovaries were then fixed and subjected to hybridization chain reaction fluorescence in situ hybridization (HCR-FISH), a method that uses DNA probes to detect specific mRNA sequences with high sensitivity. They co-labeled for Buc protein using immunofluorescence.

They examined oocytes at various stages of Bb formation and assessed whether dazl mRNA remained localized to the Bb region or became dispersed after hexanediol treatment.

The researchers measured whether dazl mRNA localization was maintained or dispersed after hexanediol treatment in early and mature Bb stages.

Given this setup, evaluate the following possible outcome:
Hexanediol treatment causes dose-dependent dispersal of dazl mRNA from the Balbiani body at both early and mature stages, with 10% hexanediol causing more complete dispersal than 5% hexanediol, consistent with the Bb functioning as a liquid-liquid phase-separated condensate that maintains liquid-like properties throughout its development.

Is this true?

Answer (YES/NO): NO